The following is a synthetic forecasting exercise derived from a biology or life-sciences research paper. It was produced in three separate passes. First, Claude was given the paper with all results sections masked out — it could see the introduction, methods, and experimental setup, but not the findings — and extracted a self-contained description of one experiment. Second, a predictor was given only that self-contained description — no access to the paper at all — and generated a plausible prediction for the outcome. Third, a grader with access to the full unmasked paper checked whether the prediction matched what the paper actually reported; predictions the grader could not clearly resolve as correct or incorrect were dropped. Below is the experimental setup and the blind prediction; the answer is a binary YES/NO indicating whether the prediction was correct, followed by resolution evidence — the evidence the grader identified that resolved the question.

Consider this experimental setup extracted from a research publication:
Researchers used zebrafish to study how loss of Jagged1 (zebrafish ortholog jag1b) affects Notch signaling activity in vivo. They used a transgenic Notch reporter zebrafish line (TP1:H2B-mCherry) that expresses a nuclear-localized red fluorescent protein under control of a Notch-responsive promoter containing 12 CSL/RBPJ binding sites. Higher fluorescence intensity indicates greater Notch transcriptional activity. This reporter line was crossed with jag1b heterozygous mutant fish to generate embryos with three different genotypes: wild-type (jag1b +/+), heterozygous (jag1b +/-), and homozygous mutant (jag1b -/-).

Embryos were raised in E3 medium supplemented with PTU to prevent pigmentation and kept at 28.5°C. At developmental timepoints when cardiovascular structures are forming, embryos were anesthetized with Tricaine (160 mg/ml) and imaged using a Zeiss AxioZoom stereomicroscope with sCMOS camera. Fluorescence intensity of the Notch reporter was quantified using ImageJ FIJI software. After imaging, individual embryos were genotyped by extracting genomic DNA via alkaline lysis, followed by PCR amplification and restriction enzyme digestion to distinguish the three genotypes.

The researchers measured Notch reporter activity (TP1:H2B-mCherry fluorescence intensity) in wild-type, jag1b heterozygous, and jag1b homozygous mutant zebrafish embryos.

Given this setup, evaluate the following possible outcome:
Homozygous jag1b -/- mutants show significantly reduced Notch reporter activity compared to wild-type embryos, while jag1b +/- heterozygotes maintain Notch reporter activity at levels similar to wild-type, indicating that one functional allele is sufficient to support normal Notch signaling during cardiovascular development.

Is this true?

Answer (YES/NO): NO